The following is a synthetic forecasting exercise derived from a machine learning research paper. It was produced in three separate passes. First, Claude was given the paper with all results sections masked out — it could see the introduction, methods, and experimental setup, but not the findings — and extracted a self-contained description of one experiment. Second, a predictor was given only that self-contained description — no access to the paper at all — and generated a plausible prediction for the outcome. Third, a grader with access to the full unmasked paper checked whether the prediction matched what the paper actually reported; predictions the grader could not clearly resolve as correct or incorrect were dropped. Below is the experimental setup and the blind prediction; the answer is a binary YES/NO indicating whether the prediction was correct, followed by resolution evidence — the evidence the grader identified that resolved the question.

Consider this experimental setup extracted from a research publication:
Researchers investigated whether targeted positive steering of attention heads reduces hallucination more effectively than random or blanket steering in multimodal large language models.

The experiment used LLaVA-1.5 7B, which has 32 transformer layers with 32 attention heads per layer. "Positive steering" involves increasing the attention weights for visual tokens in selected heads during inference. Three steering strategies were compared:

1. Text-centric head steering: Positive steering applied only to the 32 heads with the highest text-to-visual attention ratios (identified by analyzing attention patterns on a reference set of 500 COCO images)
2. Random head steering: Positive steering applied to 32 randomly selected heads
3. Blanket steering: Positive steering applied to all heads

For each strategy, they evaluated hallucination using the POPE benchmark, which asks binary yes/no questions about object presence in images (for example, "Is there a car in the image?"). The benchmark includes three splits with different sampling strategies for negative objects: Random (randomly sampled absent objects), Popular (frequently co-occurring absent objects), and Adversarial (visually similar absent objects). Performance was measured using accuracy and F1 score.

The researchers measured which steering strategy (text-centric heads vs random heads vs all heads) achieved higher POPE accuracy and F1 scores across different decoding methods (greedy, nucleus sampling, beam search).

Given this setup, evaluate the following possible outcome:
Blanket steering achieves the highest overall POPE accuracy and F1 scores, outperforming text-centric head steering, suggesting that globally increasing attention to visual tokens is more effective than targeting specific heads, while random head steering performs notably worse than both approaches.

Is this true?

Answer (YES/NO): NO